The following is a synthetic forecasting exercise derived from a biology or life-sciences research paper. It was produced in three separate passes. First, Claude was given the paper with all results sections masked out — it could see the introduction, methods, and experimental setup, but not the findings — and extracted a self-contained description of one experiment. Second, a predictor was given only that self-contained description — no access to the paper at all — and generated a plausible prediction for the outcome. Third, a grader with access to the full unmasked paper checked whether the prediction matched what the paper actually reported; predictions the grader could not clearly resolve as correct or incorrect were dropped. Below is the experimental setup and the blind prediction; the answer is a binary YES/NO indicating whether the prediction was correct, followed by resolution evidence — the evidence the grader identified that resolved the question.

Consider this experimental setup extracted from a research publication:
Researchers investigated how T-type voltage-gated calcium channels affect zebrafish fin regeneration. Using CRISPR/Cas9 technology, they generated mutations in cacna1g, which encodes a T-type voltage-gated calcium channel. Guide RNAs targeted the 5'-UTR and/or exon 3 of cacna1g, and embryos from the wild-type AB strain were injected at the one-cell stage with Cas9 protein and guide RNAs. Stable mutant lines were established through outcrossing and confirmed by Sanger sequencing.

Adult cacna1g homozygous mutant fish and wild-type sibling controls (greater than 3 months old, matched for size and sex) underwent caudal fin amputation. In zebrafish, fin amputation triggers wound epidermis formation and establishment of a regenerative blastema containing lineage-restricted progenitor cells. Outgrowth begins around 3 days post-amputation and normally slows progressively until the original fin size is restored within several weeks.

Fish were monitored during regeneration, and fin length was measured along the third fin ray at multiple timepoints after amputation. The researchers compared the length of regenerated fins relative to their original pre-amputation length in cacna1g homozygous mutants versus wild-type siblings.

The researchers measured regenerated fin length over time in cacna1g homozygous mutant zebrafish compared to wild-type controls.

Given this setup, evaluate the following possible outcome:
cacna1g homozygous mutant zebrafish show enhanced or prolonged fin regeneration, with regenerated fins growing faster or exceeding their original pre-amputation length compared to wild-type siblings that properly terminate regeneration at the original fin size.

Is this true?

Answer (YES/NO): YES